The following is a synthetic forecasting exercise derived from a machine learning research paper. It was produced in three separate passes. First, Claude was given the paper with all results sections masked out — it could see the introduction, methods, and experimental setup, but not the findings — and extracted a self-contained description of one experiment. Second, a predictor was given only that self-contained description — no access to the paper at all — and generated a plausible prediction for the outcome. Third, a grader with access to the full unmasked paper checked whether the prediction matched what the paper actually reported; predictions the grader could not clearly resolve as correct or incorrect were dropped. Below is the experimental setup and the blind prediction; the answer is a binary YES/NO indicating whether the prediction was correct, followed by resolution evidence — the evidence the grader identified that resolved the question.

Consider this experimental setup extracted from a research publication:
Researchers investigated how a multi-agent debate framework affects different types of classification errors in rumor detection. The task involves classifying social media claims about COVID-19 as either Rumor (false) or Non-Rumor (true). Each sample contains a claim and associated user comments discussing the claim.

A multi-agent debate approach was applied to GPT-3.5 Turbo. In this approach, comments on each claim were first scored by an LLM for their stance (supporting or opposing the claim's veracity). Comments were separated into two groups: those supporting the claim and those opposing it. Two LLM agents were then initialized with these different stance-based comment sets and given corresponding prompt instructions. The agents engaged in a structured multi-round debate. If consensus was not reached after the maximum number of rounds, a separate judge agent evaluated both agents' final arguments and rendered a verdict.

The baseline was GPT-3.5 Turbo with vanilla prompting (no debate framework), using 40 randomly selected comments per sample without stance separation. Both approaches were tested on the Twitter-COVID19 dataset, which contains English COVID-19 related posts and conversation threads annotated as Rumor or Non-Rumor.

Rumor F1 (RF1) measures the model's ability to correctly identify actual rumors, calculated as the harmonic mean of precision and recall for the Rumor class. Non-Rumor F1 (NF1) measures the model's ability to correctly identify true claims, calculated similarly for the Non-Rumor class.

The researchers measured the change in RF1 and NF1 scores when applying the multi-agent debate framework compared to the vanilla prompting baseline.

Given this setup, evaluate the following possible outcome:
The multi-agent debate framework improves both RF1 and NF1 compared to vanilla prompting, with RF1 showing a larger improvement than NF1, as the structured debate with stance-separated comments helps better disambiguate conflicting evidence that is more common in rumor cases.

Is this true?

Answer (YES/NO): NO